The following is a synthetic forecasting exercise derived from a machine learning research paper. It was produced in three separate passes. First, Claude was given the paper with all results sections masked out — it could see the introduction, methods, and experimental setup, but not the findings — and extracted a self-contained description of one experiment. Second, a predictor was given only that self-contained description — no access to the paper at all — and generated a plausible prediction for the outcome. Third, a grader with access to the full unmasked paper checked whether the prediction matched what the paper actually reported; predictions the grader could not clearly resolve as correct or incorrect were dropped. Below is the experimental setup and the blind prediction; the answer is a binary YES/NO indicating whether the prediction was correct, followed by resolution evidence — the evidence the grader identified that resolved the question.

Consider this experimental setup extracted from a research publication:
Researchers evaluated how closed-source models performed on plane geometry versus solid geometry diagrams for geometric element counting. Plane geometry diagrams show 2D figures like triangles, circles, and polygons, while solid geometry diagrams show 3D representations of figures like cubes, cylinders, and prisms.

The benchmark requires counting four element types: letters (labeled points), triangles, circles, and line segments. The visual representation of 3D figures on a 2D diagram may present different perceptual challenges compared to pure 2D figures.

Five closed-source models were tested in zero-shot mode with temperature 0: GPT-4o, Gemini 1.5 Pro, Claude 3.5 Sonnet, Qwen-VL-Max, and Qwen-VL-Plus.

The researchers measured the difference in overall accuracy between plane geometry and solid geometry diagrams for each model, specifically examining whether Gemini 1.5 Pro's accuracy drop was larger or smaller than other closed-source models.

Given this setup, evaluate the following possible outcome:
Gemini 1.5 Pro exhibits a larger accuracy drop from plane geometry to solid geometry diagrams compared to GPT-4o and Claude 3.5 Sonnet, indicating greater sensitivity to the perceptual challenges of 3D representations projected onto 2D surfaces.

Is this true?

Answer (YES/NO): YES